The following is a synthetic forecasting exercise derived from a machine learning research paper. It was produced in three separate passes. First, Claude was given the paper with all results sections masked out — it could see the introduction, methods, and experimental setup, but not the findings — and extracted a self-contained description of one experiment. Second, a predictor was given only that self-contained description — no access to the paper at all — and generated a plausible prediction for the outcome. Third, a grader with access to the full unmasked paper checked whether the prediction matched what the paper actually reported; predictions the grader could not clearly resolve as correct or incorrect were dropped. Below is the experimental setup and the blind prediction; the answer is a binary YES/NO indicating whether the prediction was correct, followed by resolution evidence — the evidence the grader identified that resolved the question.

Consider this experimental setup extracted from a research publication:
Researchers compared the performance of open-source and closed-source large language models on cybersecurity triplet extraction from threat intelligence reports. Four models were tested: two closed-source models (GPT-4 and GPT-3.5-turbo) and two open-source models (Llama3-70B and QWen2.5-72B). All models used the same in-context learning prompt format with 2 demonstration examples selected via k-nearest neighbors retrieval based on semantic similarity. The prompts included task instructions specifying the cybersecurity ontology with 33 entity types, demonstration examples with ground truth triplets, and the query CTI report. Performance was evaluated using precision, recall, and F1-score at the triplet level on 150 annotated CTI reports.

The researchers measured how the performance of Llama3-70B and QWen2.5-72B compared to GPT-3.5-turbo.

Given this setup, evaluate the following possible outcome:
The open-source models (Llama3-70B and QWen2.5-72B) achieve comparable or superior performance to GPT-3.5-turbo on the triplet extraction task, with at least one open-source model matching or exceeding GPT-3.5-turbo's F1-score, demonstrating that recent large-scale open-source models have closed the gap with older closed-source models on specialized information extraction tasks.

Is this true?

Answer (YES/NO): NO